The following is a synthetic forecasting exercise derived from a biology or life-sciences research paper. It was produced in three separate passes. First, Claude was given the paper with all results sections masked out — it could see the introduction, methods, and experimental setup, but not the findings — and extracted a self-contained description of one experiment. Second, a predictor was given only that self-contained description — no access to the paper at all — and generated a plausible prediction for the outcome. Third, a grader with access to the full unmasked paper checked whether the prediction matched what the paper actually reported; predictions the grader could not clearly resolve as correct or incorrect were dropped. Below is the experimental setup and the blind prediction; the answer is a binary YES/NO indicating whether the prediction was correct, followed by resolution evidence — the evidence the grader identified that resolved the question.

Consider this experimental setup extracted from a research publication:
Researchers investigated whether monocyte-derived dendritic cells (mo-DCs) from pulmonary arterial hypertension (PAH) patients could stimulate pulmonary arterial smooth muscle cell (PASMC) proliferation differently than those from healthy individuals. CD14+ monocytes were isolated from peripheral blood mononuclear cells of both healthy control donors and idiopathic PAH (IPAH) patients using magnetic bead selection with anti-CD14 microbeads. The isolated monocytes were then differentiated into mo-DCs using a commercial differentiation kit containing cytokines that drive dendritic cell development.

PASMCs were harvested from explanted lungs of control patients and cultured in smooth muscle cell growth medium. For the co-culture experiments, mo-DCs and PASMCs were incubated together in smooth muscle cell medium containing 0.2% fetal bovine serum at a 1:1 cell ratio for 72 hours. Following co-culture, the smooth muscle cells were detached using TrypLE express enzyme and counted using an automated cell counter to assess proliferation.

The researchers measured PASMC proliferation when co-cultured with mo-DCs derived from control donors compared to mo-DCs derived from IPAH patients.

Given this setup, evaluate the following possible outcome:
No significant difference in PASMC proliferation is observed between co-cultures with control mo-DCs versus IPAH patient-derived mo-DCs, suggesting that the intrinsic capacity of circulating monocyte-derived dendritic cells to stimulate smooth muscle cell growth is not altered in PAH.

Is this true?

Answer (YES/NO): NO